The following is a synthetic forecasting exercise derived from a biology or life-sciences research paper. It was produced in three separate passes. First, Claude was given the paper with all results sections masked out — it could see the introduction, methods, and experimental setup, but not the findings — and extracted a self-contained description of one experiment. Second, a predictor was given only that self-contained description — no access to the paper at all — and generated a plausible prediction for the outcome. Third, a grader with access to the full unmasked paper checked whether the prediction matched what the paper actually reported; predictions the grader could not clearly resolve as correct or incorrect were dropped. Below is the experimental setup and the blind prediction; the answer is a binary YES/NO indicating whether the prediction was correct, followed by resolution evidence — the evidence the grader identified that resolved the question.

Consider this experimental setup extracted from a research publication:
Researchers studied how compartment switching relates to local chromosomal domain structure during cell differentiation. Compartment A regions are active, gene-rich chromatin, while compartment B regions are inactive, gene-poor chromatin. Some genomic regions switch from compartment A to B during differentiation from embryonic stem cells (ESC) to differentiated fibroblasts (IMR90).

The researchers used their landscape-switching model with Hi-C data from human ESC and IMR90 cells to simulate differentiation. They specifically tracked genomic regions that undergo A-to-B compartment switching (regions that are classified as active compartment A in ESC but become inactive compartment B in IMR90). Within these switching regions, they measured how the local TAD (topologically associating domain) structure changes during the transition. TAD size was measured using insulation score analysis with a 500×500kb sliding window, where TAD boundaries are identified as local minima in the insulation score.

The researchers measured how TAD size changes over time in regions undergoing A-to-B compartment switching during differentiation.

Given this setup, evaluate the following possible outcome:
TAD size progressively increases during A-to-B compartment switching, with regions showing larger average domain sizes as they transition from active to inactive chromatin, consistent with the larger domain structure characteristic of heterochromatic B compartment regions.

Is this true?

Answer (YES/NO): NO